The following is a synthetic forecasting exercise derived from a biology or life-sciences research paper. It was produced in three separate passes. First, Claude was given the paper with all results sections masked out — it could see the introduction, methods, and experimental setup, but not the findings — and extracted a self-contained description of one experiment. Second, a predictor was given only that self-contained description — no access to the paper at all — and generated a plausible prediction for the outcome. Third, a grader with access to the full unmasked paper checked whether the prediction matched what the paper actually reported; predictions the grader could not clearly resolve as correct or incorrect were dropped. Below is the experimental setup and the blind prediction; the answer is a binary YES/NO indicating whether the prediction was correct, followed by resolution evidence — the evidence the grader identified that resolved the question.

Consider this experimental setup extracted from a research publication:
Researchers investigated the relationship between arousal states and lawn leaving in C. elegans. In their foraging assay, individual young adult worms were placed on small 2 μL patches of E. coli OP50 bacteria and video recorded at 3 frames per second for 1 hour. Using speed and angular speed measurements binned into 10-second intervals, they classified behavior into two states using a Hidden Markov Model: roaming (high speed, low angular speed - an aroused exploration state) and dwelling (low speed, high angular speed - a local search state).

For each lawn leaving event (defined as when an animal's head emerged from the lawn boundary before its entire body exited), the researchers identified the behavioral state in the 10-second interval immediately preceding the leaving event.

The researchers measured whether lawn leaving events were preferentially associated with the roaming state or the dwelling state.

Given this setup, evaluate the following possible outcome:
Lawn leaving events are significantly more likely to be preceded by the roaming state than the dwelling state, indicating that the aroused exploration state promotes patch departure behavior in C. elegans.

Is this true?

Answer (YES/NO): YES